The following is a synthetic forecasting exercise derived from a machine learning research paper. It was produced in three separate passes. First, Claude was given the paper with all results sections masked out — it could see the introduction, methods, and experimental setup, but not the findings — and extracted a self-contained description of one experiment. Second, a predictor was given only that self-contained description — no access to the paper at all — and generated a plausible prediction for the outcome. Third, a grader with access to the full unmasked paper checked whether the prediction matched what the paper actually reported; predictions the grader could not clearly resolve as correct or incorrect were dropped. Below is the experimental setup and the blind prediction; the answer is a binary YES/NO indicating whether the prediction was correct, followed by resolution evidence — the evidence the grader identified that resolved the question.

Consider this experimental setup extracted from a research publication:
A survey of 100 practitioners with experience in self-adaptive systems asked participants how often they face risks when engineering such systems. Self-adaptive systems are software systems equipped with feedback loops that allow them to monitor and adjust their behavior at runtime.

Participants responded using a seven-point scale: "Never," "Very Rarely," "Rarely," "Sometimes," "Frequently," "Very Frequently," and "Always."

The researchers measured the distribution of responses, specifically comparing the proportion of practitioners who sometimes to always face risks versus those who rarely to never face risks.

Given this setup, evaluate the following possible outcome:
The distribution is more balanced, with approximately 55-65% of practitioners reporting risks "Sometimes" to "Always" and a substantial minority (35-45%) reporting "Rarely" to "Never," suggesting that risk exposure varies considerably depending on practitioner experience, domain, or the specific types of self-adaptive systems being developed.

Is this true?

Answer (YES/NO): NO